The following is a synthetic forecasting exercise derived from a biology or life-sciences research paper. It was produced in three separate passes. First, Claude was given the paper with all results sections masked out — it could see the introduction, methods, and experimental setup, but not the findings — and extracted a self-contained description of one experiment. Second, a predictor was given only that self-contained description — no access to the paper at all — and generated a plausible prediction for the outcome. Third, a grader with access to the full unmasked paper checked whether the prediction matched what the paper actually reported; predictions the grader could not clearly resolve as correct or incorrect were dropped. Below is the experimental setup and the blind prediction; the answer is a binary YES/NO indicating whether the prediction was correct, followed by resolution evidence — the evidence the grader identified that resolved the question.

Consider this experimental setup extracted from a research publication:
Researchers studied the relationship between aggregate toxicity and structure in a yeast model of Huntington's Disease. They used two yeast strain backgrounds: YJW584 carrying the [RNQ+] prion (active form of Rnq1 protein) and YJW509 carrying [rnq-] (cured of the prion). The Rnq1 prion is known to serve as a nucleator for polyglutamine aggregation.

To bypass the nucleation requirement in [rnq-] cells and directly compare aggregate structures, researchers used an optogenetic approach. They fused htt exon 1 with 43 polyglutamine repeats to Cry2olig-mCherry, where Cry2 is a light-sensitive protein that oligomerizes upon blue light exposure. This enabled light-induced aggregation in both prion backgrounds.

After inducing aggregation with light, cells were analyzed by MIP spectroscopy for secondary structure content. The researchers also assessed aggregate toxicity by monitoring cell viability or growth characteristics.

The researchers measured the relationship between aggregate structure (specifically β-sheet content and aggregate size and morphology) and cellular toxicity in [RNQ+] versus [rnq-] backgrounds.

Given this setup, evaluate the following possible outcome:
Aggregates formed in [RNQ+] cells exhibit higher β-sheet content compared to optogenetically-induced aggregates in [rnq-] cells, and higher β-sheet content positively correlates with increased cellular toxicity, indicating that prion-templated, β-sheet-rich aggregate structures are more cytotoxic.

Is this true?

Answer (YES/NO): NO